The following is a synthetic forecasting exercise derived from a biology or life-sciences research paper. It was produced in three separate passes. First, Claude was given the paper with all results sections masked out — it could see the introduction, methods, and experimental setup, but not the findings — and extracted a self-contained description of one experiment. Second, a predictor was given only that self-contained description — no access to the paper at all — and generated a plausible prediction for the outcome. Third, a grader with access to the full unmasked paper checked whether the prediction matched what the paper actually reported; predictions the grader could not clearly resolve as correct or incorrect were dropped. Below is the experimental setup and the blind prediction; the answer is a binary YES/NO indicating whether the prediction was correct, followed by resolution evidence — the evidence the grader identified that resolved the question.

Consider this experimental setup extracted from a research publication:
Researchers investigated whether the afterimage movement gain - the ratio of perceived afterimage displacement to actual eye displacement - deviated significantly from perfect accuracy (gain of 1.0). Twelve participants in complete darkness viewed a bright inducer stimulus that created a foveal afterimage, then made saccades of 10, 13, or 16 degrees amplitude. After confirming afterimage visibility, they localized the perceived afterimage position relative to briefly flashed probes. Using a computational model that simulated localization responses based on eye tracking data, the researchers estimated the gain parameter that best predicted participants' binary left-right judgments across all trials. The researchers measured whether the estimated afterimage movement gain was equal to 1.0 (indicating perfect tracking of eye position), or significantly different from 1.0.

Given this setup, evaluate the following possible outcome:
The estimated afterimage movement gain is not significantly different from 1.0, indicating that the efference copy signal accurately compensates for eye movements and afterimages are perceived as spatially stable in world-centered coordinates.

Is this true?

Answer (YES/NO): NO